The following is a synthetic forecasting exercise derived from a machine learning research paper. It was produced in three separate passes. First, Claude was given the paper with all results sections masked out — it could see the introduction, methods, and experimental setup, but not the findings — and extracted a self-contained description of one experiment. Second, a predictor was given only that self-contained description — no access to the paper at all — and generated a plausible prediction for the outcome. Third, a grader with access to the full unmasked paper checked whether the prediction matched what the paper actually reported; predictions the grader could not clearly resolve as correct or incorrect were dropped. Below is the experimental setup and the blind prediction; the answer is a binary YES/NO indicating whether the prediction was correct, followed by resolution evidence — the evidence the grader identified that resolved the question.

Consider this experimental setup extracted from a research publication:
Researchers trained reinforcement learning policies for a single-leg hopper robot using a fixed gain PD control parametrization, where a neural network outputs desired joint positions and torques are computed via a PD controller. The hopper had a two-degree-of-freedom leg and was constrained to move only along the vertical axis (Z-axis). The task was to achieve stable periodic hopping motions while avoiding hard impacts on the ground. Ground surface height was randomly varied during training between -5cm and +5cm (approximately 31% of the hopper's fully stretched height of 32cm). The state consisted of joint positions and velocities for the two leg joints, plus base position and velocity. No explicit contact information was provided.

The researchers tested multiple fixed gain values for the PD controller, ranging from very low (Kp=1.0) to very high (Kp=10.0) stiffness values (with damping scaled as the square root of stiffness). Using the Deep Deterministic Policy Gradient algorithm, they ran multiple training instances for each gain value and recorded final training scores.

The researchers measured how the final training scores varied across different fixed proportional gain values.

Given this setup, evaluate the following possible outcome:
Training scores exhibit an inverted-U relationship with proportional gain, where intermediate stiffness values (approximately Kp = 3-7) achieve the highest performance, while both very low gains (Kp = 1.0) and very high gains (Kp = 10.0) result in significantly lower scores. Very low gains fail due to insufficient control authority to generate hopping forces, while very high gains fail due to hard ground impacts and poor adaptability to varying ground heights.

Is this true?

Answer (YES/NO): YES